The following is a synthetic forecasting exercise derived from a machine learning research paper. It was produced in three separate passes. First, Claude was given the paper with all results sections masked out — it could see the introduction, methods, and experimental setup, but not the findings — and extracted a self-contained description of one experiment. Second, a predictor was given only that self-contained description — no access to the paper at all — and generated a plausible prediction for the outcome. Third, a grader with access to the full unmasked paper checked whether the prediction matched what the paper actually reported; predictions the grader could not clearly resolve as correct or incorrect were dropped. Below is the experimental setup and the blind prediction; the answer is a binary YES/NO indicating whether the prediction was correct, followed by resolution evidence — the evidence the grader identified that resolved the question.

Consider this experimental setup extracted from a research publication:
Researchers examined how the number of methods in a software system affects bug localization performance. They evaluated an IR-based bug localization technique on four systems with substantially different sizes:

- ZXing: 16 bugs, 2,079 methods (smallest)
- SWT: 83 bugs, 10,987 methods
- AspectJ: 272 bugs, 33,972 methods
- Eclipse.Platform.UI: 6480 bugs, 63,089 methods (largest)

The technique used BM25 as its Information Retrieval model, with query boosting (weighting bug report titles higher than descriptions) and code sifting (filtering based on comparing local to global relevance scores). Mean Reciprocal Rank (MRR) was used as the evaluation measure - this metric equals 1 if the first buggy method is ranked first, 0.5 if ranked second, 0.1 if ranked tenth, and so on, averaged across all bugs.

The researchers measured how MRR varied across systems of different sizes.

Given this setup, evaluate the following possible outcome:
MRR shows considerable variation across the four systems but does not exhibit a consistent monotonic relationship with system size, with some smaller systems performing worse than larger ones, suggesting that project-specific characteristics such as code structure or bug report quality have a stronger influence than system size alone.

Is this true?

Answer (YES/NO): YES